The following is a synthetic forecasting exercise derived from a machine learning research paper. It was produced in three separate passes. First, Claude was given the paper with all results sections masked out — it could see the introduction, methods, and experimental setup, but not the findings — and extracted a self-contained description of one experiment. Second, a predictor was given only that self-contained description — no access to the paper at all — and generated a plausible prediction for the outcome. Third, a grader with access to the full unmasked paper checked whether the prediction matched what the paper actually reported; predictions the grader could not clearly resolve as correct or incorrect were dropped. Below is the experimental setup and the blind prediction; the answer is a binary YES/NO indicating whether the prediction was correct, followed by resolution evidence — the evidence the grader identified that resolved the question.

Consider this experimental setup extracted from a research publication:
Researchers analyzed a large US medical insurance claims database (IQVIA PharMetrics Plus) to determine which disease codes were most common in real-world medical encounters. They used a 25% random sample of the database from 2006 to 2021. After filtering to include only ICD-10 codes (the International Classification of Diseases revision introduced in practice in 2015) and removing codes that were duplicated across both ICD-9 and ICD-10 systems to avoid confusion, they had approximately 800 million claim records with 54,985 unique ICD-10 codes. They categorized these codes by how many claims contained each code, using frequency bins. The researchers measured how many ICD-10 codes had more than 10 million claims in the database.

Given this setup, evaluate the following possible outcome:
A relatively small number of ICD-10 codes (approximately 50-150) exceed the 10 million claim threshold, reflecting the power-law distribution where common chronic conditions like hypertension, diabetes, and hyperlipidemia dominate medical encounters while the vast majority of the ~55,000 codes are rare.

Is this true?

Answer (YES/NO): NO